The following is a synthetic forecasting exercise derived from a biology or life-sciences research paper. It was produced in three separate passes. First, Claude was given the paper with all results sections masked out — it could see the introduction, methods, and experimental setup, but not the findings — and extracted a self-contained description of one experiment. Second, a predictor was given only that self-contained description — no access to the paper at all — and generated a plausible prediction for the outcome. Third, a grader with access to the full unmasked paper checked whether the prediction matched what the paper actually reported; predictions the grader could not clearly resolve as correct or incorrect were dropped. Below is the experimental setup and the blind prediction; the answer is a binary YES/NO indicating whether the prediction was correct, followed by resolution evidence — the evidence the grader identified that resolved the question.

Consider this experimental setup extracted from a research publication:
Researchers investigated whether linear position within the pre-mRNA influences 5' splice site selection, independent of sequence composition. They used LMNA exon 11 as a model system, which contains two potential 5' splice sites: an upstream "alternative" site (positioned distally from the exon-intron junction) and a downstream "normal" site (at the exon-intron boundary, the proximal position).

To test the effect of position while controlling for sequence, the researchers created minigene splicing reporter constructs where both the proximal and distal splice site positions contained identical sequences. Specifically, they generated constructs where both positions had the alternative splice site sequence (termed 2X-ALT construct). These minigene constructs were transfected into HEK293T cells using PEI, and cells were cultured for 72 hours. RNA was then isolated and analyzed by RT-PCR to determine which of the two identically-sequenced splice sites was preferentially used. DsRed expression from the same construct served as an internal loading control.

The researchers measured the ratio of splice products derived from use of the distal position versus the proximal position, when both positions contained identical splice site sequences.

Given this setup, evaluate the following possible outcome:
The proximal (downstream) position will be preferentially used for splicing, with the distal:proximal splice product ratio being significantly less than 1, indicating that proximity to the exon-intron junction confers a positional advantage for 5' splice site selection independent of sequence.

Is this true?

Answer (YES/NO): NO